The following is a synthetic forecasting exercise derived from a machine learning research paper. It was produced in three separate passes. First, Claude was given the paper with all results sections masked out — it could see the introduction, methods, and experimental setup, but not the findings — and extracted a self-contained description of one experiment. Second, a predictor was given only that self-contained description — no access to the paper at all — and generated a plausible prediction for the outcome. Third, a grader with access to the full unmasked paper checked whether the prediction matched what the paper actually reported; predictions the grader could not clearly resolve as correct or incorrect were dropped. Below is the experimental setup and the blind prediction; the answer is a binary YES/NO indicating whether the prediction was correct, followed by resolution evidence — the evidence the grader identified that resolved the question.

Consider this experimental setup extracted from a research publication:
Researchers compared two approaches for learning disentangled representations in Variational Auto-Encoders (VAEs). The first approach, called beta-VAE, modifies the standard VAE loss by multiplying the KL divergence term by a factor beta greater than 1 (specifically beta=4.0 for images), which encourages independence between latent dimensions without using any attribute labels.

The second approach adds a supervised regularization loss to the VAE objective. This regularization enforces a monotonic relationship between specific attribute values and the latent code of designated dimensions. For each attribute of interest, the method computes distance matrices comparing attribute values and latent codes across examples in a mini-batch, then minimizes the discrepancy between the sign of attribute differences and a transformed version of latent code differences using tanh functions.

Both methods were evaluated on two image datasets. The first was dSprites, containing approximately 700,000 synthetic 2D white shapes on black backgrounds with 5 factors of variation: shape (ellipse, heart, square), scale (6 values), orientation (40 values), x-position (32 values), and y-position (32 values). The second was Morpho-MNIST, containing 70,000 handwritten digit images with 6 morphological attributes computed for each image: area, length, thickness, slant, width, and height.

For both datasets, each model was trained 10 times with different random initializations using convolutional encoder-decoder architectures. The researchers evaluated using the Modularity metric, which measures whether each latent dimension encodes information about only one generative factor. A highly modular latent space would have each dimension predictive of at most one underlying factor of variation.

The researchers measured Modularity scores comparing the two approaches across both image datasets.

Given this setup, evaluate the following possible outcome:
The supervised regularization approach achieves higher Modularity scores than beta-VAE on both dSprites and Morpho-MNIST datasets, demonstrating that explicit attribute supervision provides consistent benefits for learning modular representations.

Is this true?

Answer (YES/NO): NO